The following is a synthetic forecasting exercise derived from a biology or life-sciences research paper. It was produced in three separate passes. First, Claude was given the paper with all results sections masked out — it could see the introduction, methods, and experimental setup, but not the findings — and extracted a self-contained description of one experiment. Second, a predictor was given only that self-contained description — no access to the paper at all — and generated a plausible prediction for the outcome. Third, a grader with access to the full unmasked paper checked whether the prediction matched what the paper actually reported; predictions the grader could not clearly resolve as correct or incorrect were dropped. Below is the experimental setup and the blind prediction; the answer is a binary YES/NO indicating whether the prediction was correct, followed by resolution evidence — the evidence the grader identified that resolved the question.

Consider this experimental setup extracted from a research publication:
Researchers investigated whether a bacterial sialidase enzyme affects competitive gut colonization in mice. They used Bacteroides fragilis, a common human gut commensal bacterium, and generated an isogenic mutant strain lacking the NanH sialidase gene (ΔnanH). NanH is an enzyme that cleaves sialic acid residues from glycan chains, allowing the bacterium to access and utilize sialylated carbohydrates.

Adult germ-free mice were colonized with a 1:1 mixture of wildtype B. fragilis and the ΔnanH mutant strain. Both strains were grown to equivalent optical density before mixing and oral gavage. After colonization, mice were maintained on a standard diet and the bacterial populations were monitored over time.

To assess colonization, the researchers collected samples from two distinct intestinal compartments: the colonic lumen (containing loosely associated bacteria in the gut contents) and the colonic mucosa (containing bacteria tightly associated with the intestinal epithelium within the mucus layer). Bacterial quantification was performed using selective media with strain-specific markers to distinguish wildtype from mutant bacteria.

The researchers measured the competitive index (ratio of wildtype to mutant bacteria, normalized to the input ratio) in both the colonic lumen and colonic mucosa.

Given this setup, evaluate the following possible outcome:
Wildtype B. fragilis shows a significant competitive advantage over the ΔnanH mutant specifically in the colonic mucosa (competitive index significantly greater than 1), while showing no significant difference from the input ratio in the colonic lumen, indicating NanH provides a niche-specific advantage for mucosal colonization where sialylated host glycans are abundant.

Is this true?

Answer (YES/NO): NO